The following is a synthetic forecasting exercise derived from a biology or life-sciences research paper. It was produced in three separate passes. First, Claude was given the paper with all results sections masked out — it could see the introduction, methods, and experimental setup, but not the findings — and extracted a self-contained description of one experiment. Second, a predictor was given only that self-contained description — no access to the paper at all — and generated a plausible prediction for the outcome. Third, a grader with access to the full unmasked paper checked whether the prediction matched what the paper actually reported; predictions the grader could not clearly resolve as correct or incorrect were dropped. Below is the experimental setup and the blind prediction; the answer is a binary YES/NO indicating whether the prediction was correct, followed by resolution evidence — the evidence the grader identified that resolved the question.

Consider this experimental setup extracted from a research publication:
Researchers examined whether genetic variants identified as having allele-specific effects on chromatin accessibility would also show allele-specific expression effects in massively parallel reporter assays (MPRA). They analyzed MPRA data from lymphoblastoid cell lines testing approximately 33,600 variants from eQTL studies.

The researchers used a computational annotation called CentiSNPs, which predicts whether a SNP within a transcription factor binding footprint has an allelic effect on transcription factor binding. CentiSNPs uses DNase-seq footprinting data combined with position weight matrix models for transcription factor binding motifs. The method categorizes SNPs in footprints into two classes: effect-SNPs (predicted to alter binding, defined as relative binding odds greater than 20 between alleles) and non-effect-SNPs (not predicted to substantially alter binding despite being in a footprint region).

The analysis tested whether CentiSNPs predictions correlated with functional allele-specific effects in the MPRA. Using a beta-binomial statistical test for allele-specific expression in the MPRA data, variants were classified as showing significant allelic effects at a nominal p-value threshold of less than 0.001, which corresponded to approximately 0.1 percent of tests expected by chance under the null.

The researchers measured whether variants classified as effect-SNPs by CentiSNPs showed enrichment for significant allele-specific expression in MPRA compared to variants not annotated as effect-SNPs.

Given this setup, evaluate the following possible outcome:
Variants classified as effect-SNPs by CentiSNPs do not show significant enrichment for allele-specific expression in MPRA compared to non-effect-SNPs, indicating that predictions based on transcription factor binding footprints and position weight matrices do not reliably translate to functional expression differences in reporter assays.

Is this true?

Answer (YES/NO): NO